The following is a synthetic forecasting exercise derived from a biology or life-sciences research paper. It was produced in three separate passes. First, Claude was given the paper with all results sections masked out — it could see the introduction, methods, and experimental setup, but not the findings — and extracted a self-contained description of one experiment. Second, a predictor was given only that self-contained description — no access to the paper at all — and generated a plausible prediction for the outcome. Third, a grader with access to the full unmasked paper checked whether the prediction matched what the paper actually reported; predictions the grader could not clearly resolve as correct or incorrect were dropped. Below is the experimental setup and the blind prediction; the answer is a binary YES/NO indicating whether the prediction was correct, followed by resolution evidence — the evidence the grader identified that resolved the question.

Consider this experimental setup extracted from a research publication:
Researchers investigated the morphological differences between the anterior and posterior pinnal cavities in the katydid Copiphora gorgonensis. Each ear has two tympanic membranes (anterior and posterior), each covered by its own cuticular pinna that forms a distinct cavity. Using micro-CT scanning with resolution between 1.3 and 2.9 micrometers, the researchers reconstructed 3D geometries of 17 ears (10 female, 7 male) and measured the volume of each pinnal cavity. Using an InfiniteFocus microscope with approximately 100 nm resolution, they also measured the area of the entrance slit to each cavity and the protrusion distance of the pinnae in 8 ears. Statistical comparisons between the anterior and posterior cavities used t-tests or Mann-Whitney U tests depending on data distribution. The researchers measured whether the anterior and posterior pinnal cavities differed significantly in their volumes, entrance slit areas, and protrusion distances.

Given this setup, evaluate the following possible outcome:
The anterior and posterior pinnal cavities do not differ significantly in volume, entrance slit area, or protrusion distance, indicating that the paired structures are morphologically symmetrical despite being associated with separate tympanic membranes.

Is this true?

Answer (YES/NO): NO